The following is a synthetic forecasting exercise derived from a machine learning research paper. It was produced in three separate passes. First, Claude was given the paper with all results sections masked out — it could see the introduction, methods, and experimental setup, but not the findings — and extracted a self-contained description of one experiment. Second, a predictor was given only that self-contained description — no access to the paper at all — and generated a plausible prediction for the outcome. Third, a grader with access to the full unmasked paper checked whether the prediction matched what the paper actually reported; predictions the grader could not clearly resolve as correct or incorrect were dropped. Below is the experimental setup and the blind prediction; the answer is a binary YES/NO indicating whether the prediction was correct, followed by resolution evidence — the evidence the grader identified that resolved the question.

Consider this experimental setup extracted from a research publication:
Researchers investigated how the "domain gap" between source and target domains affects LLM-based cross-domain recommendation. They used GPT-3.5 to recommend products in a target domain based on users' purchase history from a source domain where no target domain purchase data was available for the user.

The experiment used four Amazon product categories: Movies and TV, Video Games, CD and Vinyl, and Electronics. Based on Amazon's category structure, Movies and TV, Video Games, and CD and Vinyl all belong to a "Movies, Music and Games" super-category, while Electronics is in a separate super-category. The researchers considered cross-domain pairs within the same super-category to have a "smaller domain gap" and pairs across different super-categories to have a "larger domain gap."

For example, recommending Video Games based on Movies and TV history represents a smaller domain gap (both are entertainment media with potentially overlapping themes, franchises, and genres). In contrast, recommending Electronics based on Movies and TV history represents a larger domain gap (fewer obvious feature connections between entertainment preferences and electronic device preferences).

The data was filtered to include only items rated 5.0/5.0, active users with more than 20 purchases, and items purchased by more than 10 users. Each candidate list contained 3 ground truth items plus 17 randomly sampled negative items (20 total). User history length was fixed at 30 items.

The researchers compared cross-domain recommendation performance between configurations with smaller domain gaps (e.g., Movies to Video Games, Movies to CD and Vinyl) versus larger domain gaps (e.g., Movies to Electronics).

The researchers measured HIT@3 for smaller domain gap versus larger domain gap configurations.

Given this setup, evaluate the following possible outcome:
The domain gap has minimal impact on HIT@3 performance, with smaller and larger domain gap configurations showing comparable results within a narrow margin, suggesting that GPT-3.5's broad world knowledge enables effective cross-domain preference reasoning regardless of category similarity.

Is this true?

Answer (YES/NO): NO